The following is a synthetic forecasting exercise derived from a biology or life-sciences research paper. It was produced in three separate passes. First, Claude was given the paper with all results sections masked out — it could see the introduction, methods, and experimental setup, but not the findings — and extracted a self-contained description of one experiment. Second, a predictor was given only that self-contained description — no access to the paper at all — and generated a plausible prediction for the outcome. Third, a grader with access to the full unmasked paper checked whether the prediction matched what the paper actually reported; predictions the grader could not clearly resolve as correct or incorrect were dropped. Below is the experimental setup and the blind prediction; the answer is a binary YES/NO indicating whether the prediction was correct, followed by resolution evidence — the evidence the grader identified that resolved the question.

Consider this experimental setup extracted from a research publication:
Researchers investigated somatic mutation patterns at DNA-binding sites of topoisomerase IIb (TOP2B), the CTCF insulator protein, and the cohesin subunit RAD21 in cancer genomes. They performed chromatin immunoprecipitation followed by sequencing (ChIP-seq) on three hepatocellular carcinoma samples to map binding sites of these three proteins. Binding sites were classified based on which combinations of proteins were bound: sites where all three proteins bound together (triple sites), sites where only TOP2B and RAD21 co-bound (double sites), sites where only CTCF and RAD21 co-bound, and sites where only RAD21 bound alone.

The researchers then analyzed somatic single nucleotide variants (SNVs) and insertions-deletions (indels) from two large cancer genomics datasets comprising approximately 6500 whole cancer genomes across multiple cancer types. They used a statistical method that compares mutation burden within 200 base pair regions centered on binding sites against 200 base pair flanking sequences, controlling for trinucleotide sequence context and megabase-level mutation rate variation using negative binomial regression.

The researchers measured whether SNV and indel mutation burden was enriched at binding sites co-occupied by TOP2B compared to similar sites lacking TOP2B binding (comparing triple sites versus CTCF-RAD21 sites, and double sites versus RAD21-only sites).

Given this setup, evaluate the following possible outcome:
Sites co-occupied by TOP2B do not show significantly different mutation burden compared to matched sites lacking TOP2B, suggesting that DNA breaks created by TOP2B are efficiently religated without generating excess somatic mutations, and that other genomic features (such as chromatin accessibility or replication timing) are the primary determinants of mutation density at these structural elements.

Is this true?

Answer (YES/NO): NO